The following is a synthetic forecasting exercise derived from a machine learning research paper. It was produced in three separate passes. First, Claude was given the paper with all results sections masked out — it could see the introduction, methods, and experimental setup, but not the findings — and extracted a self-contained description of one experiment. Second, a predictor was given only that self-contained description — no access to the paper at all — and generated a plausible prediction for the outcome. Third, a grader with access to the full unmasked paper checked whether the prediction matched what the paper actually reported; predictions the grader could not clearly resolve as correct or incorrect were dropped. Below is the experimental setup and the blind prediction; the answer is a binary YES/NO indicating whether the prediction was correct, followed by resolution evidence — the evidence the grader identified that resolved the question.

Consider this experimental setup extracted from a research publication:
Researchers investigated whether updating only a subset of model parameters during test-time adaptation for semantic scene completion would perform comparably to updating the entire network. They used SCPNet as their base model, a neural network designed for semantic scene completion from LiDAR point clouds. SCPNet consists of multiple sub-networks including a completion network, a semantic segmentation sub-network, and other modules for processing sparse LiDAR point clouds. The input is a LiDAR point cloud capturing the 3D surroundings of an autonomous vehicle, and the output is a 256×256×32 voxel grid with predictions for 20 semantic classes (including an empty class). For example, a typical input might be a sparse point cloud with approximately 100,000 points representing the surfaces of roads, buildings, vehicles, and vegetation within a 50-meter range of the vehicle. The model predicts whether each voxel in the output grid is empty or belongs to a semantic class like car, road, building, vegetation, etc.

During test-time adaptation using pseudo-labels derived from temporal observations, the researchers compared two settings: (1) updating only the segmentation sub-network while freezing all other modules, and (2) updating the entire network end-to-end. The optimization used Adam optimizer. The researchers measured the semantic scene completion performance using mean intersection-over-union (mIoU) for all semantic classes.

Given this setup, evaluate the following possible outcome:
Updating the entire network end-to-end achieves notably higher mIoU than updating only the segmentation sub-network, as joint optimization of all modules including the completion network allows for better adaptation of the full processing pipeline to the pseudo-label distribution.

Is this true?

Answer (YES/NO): NO